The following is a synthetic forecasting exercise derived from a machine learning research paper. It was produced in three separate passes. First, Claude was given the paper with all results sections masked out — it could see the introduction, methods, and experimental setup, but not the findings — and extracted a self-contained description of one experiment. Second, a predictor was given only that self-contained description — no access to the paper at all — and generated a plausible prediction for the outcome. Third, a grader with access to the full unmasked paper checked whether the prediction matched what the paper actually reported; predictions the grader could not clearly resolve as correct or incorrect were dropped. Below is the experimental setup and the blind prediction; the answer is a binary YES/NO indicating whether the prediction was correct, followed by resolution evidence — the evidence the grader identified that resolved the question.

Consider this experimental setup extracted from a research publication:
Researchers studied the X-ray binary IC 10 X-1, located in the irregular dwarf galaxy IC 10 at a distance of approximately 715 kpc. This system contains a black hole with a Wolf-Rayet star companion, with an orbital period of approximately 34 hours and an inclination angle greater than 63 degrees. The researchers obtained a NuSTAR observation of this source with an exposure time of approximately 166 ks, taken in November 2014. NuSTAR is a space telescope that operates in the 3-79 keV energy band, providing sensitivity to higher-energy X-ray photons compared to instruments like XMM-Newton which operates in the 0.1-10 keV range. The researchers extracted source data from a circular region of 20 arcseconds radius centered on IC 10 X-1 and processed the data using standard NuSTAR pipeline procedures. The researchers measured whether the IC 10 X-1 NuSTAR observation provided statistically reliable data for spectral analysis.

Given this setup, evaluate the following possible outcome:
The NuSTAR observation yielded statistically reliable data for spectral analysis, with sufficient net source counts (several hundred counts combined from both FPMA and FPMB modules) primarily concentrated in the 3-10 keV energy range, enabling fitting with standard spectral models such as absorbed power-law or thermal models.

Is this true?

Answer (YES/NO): NO